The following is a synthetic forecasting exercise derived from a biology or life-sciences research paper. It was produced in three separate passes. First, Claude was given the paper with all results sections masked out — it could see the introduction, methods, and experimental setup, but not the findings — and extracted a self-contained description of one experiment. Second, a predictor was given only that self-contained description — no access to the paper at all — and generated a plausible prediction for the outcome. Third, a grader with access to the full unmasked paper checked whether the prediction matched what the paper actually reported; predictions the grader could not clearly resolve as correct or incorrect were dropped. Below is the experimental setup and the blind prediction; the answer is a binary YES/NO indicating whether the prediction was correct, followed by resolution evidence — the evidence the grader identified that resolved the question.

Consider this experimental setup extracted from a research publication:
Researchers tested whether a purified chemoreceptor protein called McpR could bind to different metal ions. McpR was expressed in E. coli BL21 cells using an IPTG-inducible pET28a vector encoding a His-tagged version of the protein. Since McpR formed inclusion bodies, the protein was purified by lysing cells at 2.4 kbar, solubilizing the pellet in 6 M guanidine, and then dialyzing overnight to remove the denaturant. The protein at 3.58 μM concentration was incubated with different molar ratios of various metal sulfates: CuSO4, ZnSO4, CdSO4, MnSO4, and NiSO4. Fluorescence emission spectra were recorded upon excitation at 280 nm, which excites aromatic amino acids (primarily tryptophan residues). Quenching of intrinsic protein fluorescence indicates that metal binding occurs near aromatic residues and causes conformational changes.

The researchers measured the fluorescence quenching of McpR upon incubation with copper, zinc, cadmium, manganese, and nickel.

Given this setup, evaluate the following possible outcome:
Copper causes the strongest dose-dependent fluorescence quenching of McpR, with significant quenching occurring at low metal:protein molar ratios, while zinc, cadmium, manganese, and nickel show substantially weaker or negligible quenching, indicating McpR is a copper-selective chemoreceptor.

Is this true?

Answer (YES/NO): YES